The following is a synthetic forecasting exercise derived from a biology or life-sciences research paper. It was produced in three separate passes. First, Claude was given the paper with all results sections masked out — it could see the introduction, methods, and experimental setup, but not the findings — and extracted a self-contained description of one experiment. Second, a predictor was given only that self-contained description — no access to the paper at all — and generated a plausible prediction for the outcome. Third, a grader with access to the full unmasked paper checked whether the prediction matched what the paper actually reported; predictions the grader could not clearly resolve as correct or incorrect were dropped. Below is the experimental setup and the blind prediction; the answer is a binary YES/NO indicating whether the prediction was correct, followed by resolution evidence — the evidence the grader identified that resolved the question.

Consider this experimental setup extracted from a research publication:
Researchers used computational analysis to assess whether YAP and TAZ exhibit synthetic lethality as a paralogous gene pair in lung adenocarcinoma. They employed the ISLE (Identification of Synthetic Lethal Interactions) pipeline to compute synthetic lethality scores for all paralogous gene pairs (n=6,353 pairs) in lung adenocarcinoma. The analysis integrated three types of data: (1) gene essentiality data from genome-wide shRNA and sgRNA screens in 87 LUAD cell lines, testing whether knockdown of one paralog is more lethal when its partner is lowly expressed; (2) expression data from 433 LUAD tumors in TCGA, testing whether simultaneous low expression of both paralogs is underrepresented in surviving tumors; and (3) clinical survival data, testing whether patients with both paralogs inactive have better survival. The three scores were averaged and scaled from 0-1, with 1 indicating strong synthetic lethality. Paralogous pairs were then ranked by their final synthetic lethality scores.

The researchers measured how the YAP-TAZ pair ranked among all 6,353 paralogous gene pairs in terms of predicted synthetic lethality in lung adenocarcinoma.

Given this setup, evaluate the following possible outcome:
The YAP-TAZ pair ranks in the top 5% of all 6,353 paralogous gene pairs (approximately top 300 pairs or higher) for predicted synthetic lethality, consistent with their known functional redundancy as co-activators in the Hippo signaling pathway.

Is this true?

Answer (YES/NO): NO